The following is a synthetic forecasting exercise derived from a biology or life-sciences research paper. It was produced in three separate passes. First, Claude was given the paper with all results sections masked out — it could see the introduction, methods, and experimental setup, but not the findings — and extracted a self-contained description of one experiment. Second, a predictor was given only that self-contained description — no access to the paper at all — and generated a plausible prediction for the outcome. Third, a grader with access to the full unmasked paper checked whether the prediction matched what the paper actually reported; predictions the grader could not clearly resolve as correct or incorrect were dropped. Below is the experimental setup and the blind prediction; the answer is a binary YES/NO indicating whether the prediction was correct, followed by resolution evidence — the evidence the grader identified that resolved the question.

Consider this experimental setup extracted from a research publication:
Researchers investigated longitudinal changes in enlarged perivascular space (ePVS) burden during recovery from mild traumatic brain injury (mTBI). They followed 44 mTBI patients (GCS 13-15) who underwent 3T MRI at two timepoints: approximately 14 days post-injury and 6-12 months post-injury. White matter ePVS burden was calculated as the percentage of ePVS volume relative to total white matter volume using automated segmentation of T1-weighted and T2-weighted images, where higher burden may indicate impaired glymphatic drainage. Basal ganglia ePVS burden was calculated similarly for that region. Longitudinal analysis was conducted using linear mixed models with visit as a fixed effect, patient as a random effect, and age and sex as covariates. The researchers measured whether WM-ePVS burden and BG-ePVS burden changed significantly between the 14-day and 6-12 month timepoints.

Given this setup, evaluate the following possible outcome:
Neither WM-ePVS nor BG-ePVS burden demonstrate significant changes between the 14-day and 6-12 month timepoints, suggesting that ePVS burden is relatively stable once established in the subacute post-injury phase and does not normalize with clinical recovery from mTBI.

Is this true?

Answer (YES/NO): NO